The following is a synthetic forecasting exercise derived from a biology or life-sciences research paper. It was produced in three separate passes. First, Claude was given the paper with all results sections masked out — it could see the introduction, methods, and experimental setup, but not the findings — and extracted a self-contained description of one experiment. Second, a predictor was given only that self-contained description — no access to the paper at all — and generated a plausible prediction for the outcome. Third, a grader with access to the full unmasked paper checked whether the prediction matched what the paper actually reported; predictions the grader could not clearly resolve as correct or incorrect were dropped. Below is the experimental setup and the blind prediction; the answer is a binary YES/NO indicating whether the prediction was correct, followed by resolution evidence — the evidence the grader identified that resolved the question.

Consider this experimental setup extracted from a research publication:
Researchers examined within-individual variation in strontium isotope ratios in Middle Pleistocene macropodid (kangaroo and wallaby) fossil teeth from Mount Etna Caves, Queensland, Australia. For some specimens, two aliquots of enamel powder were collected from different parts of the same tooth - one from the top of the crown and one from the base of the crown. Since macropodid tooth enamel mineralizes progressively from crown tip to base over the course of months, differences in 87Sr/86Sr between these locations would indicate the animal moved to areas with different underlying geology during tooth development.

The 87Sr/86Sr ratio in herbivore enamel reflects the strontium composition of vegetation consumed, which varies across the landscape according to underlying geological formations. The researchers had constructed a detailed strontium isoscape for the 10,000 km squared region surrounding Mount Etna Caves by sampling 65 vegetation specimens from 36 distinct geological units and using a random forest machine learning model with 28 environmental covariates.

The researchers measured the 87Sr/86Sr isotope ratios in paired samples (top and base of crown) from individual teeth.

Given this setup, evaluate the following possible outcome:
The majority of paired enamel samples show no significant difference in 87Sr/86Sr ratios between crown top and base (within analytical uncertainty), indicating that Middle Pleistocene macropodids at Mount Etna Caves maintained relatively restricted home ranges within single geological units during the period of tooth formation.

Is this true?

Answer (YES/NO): YES